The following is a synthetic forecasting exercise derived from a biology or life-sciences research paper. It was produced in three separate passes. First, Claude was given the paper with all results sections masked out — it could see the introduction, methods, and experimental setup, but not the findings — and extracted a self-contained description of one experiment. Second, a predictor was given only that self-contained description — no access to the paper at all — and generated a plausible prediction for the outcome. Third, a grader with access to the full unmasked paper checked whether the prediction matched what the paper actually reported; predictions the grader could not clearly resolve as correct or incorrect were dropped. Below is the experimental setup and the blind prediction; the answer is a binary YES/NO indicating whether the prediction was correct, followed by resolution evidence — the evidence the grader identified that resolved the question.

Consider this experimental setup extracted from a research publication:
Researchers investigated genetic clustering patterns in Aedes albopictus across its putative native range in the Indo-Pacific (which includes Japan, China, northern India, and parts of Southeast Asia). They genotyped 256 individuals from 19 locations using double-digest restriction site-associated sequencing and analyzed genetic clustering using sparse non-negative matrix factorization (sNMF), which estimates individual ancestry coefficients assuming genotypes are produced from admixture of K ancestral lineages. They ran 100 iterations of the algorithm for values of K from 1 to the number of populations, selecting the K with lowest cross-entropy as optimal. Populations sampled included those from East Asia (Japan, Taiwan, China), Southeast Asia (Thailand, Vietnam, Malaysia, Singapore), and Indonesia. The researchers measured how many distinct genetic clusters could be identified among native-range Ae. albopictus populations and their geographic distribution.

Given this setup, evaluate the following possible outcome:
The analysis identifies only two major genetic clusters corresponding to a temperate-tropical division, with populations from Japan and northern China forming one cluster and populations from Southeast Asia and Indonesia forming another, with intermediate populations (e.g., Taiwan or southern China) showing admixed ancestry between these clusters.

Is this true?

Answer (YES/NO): NO